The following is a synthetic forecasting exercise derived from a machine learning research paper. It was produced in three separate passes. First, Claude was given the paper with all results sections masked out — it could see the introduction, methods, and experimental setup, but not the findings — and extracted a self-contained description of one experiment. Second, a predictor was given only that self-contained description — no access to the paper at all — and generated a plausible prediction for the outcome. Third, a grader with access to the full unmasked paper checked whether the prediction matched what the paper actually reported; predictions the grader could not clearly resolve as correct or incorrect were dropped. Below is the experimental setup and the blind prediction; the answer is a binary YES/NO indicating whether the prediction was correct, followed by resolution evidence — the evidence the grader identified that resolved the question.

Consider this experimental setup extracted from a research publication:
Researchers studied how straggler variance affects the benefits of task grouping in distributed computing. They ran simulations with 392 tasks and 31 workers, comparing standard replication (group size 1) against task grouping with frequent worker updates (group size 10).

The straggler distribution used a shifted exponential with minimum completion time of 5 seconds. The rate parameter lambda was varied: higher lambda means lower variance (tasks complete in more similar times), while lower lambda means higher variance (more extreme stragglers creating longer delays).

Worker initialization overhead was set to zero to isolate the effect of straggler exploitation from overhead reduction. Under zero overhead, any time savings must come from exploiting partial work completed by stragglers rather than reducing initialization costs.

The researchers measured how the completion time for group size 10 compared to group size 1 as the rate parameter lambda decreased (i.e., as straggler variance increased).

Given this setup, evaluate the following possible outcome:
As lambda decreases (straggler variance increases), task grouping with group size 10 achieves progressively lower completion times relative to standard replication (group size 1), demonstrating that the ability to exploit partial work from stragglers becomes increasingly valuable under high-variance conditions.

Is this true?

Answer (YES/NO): YES